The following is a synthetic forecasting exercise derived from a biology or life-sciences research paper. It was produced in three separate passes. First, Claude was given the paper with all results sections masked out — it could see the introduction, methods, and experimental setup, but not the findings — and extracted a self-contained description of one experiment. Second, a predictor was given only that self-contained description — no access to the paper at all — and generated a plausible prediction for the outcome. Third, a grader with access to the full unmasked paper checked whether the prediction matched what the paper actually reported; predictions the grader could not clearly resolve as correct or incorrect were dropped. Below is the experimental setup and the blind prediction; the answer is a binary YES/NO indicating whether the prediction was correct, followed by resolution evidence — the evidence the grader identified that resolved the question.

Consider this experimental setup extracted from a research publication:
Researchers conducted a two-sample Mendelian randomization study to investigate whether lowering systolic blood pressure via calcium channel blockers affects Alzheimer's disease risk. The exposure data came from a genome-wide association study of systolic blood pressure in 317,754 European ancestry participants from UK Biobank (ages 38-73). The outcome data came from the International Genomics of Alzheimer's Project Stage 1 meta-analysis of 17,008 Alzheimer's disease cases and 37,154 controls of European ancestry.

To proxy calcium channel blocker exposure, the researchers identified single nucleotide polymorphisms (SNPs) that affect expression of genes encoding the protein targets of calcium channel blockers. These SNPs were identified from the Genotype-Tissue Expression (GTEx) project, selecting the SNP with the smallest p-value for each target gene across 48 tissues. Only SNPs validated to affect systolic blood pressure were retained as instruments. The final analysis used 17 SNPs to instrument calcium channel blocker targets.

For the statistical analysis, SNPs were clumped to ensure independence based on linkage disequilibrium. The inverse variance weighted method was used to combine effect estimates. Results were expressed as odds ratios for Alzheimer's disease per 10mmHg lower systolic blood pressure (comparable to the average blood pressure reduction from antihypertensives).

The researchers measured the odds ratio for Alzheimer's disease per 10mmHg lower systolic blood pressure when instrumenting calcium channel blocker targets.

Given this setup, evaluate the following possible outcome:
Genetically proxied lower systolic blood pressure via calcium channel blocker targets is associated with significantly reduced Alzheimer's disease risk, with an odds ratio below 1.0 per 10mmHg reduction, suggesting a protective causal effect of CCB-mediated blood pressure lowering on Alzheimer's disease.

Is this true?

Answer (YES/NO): NO